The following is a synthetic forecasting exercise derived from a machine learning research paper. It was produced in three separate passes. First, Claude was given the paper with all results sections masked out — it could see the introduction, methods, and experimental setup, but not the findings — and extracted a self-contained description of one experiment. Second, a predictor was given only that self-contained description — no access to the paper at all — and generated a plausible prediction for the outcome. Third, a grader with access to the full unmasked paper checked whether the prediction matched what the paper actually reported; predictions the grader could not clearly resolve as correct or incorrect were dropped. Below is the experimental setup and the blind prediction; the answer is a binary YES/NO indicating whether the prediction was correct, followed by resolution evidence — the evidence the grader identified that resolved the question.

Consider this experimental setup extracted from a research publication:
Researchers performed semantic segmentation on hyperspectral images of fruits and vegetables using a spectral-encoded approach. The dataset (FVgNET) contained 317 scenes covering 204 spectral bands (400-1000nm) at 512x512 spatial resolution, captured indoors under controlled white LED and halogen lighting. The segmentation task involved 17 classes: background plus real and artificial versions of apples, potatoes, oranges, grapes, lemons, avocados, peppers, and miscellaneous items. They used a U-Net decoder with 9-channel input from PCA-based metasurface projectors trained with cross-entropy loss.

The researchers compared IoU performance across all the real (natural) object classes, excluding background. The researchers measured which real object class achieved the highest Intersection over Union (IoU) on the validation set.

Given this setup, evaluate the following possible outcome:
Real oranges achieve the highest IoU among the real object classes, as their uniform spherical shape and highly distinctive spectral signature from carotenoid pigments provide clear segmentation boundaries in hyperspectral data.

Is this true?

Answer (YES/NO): YES